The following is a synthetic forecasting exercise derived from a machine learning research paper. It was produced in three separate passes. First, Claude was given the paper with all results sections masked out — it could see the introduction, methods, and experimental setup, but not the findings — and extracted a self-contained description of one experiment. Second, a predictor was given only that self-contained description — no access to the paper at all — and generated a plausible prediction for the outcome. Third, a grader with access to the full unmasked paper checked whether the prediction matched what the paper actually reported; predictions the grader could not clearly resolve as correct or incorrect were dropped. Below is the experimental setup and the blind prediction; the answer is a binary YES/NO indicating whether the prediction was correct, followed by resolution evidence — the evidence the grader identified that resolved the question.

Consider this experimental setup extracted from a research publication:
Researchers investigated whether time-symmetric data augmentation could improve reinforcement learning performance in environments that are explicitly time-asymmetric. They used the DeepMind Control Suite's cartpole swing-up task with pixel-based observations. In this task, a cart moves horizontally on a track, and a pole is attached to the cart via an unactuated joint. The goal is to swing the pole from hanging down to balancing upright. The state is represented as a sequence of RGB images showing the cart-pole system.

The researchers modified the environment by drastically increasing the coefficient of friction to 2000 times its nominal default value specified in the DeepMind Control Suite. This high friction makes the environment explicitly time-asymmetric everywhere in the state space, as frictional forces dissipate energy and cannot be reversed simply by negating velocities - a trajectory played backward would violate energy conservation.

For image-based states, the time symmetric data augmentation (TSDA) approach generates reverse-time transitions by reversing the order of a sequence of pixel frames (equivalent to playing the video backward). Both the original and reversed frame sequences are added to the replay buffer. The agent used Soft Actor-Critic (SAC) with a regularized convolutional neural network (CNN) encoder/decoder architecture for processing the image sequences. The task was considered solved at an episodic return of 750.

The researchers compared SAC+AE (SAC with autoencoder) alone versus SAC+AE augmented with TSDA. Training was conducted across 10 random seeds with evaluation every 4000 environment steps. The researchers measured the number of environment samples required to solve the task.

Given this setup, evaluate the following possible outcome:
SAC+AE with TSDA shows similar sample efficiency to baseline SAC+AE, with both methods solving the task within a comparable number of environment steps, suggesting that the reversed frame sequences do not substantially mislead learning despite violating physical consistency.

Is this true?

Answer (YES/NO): NO